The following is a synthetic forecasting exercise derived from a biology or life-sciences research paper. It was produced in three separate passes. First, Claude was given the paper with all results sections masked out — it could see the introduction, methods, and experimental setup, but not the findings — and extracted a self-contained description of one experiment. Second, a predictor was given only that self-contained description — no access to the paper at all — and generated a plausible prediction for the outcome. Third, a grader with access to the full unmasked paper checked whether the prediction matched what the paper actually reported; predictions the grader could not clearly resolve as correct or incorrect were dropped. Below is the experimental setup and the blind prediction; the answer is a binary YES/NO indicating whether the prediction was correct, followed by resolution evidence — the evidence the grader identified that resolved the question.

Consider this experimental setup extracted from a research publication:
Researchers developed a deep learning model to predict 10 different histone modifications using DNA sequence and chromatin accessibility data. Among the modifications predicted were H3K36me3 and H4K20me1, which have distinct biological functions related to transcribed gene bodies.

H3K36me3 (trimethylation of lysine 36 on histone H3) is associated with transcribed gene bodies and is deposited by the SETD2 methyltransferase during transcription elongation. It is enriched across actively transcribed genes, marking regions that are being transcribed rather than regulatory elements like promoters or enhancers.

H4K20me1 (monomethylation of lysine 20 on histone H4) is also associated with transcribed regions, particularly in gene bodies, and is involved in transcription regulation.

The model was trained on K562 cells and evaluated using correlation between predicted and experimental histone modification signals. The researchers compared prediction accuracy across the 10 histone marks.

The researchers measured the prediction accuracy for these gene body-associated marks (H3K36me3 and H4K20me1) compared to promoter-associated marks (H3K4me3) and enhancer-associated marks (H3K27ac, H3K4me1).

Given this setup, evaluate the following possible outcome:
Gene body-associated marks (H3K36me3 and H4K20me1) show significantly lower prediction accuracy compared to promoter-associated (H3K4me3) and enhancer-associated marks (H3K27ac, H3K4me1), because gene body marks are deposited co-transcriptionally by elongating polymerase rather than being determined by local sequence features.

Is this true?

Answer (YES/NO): NO